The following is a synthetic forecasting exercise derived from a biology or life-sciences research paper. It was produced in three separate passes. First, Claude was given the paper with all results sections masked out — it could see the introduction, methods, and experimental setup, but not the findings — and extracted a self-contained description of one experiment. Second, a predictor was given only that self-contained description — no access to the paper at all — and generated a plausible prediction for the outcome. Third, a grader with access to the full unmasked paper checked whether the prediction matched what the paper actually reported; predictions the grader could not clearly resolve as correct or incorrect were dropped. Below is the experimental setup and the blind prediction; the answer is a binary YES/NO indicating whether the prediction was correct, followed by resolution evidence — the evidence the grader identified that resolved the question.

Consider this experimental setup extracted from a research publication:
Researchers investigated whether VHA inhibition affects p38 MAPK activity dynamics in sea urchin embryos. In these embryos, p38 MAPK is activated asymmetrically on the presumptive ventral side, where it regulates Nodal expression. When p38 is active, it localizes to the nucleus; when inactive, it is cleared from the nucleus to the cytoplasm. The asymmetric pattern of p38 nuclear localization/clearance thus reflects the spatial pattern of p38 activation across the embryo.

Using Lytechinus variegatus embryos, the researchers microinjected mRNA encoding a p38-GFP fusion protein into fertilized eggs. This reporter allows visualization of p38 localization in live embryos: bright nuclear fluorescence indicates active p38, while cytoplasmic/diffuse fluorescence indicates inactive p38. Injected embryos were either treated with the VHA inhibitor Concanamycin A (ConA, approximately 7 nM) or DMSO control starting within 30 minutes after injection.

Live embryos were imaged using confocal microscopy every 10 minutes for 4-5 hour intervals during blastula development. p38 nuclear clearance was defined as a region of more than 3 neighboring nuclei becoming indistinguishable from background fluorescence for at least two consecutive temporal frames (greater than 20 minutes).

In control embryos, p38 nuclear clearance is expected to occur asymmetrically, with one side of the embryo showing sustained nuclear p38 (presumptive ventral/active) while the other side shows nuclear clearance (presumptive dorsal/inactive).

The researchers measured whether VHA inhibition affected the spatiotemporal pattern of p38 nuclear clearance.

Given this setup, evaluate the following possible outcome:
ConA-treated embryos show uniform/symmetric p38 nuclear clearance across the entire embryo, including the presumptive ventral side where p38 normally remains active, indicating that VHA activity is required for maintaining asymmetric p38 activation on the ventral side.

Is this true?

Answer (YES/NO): NO